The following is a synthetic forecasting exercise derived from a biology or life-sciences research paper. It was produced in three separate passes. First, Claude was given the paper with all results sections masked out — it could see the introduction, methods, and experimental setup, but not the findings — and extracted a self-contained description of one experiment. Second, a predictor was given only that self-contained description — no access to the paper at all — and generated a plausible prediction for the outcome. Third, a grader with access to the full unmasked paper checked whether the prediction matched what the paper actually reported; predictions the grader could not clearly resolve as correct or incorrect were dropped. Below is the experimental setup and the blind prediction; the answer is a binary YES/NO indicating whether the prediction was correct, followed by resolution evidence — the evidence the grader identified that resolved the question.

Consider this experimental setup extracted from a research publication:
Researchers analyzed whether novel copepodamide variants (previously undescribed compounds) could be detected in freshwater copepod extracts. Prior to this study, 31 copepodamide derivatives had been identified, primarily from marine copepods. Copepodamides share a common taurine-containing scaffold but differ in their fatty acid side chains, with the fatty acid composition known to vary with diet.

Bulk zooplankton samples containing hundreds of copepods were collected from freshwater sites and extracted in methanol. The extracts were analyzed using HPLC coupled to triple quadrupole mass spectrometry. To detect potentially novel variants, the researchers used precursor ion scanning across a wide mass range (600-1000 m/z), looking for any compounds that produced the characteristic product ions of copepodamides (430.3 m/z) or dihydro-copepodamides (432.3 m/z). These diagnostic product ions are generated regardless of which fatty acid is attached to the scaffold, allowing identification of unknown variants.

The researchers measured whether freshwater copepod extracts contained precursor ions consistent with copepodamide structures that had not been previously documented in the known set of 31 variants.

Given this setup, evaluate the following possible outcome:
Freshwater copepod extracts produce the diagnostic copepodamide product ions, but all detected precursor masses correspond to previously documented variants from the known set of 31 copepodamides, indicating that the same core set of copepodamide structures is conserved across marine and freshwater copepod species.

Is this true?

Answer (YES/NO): NO